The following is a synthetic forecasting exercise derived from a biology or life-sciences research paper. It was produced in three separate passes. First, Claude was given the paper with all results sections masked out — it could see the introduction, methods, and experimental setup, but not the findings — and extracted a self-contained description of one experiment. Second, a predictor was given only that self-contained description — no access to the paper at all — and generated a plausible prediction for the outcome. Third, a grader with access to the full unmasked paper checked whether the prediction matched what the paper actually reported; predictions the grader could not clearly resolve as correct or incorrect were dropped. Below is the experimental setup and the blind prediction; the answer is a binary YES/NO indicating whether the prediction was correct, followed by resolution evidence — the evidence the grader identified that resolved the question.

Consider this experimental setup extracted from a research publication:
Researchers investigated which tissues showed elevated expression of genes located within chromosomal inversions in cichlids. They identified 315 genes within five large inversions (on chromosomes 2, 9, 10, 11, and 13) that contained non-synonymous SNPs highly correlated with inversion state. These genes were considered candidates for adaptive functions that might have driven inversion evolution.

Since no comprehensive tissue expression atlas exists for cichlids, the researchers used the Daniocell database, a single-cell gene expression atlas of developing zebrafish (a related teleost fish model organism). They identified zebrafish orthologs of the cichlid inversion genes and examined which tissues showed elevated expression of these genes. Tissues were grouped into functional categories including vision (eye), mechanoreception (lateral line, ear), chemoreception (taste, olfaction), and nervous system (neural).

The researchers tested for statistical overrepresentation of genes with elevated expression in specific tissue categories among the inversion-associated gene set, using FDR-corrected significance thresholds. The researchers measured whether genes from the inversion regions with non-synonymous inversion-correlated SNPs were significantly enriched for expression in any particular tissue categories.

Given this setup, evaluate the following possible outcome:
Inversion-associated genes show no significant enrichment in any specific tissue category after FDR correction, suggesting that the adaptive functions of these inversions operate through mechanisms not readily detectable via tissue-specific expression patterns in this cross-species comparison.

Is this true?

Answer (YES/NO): NO